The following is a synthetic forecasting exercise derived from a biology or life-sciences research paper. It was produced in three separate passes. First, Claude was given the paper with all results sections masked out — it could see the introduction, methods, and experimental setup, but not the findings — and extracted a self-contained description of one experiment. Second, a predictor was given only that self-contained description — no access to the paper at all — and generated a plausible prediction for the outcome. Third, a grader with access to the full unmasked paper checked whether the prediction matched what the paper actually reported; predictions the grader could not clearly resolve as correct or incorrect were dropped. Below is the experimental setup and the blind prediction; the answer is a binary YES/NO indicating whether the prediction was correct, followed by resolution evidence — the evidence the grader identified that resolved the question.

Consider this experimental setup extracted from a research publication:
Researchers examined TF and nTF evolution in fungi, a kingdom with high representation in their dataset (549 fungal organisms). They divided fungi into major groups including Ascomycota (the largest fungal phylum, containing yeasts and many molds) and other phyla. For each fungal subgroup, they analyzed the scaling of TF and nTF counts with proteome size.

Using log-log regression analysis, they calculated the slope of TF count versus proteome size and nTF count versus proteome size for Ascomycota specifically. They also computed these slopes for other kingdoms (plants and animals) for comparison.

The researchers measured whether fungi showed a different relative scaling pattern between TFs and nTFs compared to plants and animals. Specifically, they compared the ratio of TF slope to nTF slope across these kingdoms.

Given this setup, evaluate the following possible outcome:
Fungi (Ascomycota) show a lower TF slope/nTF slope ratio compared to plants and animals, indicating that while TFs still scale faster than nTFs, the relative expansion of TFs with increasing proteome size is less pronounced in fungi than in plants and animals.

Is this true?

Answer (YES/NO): NO